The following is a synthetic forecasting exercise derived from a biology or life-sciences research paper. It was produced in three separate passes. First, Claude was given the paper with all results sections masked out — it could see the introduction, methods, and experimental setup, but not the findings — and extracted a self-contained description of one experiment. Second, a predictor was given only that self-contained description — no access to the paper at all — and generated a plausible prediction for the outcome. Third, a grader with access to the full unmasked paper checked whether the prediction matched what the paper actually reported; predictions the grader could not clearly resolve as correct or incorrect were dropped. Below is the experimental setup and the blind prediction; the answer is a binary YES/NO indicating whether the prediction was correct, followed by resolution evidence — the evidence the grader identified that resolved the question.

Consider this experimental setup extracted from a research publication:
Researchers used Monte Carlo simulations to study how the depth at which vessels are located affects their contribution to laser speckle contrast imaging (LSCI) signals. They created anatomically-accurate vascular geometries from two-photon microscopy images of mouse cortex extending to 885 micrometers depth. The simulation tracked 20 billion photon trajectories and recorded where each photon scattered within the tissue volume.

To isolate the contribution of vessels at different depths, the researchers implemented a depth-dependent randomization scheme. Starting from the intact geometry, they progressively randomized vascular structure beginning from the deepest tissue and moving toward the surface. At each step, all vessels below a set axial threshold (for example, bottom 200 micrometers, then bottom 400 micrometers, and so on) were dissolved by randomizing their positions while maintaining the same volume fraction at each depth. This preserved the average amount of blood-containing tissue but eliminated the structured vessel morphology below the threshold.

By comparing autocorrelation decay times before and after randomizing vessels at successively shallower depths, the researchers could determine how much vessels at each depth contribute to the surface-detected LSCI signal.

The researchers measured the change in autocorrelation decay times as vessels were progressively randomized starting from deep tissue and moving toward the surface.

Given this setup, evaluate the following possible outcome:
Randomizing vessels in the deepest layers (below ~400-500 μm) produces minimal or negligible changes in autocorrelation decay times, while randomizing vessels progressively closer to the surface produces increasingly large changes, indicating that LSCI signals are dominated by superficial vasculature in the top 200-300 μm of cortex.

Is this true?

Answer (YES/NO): NO